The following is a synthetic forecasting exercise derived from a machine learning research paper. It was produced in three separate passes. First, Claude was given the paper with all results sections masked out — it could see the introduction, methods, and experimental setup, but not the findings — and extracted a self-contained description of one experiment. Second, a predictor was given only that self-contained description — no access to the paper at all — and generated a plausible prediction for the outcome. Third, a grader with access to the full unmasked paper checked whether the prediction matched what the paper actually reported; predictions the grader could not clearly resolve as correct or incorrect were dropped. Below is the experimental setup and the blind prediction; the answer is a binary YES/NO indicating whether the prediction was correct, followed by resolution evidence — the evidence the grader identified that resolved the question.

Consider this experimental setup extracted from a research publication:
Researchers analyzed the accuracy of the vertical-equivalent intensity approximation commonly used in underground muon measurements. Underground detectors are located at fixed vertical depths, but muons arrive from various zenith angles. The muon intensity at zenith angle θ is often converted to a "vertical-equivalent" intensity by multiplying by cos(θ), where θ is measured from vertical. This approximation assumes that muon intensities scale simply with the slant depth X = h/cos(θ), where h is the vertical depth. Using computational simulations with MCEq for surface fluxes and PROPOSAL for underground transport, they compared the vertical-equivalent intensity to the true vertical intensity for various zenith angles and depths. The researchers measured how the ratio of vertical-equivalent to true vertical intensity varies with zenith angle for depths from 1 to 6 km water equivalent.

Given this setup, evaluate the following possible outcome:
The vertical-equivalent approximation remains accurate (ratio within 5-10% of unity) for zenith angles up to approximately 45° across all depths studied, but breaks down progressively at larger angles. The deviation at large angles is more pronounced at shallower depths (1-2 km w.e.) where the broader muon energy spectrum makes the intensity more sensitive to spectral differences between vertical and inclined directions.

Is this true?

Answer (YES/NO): NO